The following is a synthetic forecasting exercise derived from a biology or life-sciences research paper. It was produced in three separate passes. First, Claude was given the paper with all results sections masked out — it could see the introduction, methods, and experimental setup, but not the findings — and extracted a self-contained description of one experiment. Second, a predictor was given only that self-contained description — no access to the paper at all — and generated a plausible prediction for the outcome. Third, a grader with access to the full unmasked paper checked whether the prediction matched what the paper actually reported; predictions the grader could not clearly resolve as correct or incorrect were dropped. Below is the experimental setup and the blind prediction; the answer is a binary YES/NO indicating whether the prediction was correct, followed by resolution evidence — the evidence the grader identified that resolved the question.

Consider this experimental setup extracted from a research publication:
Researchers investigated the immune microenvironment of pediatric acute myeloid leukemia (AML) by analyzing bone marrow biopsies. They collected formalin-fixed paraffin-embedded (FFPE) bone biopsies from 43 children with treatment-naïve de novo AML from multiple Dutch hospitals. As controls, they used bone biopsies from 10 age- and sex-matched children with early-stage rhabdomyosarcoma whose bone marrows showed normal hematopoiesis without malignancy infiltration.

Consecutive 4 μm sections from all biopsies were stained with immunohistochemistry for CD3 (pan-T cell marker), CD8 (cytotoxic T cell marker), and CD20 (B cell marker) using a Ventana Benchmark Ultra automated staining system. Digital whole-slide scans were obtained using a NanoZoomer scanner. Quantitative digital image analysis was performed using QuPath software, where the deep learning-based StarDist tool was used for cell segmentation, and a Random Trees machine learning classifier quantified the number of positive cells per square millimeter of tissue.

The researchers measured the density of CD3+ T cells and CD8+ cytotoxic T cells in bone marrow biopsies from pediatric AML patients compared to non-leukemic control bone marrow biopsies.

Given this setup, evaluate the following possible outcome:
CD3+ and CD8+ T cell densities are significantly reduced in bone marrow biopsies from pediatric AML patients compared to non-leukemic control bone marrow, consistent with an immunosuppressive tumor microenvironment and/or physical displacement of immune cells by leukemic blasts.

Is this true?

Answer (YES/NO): YES